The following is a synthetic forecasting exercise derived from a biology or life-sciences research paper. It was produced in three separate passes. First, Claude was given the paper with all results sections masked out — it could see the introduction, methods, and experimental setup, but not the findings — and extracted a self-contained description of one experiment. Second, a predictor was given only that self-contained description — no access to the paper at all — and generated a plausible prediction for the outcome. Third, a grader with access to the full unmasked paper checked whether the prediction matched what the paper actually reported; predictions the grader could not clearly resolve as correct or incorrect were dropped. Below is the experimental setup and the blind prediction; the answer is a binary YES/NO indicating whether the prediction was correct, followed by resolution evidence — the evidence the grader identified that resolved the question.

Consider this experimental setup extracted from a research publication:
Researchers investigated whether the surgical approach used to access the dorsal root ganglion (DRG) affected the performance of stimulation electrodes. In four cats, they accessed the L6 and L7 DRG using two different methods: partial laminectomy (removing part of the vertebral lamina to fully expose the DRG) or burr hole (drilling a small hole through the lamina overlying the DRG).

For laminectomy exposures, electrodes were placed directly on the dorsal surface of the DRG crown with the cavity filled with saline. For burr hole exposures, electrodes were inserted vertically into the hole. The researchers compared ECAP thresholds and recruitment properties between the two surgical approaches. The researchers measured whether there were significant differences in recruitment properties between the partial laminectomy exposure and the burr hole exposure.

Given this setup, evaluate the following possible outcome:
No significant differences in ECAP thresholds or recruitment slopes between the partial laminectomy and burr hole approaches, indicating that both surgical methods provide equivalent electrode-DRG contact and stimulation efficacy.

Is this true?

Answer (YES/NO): YES